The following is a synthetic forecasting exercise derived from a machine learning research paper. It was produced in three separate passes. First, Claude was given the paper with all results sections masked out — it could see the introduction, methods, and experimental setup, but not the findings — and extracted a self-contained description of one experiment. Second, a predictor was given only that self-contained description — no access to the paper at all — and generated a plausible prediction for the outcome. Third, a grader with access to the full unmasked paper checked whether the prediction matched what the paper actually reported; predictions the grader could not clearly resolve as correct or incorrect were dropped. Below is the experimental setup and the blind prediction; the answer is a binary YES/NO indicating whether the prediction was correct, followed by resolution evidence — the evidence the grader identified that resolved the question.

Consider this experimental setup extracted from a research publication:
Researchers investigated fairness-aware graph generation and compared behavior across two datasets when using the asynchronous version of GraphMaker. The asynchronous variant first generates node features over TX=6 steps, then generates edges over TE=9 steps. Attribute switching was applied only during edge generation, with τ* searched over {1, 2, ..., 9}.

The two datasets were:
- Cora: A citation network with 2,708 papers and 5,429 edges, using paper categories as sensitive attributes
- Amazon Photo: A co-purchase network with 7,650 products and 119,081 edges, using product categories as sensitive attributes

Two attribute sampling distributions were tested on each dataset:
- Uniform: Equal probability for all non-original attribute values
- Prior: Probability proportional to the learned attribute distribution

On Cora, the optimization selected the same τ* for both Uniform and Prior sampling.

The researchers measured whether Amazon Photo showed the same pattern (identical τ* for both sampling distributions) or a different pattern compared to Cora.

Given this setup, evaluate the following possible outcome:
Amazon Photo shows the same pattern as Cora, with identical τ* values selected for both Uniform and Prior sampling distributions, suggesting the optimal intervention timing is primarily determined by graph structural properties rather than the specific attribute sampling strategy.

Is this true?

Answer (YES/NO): NO